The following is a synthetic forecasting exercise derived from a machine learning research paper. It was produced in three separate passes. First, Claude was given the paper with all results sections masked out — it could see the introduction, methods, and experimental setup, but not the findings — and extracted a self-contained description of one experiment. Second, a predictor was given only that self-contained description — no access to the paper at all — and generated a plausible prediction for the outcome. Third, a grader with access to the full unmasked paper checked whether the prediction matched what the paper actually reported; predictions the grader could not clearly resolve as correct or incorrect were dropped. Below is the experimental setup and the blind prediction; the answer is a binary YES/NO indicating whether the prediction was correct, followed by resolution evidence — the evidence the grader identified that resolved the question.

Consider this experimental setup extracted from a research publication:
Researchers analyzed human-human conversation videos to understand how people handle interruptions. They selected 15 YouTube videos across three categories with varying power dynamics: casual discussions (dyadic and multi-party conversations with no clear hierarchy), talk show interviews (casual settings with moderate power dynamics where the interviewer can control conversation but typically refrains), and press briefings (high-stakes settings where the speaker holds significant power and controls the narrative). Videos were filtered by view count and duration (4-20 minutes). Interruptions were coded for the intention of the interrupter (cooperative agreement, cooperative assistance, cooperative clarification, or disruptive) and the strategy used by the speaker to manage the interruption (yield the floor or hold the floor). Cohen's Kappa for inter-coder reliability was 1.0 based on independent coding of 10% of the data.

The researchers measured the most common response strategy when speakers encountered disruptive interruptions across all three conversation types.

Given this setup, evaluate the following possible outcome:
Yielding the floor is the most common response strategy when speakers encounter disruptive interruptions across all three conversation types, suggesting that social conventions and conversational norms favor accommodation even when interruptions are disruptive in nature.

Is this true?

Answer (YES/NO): NO